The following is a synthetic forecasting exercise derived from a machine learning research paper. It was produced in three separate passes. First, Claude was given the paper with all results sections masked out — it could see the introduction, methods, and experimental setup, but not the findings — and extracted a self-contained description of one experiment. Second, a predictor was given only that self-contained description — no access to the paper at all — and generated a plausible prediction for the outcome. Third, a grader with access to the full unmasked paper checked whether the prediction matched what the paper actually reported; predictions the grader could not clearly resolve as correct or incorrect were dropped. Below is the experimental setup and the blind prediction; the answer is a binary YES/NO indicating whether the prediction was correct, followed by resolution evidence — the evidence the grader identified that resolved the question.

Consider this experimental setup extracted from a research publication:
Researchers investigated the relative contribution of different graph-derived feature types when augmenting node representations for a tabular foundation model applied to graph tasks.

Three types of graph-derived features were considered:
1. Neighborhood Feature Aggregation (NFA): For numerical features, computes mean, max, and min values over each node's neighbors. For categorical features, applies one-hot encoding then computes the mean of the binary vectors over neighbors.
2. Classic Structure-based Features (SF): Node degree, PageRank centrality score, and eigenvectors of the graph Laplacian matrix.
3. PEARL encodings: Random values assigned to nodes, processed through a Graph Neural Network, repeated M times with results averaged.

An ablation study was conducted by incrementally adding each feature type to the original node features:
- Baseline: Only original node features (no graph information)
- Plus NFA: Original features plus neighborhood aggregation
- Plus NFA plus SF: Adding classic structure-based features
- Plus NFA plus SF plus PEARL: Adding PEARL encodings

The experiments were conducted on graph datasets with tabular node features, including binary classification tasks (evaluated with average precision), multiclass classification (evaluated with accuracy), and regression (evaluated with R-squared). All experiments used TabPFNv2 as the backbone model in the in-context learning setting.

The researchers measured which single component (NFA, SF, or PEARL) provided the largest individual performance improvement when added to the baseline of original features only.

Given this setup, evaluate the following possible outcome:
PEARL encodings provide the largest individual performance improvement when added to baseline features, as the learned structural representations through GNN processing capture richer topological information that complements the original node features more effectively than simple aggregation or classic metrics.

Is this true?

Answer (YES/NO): NO